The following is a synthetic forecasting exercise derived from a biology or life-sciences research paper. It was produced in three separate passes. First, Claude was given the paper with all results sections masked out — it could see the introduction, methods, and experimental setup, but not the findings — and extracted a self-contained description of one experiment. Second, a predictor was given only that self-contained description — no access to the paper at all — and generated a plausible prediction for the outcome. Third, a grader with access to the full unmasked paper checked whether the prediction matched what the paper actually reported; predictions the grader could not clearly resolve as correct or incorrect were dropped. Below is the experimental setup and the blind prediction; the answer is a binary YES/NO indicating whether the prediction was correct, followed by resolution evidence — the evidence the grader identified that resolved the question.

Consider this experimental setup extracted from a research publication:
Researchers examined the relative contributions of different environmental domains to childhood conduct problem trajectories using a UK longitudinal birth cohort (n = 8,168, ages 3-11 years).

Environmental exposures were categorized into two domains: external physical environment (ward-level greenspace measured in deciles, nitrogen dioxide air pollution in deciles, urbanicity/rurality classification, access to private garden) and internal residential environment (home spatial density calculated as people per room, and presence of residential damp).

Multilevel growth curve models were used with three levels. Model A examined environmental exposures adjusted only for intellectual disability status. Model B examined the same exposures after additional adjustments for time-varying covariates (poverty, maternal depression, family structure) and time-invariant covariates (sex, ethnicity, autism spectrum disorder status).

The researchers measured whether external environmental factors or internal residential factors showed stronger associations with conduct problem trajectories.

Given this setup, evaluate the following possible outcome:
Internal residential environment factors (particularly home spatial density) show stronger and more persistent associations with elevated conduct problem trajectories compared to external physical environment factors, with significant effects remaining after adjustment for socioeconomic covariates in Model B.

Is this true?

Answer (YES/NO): YES